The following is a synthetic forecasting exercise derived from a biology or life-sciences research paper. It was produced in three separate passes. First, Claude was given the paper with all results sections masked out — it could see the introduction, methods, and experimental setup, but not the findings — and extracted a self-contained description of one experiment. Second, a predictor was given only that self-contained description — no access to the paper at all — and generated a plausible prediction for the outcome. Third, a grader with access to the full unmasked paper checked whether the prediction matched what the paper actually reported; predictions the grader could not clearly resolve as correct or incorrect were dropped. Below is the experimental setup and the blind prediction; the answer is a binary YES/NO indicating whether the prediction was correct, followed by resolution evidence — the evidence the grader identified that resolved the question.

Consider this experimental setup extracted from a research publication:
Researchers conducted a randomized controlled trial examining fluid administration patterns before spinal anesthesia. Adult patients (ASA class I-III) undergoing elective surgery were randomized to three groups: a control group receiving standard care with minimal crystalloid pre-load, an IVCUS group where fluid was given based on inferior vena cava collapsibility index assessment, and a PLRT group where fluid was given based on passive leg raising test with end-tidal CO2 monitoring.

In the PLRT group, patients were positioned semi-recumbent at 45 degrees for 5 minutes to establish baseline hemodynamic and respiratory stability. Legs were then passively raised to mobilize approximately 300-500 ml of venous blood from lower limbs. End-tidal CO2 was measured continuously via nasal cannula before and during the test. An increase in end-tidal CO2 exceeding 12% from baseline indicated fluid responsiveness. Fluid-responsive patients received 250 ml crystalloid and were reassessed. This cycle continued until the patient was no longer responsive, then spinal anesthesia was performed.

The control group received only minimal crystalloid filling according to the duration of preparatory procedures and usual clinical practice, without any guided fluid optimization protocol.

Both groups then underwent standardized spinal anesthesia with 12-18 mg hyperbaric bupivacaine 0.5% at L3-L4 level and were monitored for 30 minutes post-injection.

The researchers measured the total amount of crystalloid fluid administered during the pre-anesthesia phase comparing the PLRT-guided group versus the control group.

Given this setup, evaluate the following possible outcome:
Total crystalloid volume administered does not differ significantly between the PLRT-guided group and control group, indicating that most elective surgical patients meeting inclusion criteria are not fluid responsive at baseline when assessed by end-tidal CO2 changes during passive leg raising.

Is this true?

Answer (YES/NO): YES